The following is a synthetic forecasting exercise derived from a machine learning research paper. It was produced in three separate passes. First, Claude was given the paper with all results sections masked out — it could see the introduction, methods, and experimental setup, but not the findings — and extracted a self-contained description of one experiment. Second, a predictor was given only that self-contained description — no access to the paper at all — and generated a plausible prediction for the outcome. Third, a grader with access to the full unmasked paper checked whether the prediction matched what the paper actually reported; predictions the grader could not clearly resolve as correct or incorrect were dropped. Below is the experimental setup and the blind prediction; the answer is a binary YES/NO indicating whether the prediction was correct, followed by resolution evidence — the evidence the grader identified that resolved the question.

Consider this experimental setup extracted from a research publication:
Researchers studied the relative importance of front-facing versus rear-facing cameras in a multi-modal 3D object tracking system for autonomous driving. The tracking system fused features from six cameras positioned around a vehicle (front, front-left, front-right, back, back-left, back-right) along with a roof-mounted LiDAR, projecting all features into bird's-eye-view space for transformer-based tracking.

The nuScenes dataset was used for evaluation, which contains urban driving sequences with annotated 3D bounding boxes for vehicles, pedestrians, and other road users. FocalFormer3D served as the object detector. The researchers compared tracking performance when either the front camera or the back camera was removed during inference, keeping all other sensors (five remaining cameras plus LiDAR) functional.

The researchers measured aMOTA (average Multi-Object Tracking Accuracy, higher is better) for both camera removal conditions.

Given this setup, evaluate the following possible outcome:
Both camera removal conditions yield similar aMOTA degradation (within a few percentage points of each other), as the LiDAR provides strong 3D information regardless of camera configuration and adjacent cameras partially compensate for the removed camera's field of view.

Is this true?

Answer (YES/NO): YES